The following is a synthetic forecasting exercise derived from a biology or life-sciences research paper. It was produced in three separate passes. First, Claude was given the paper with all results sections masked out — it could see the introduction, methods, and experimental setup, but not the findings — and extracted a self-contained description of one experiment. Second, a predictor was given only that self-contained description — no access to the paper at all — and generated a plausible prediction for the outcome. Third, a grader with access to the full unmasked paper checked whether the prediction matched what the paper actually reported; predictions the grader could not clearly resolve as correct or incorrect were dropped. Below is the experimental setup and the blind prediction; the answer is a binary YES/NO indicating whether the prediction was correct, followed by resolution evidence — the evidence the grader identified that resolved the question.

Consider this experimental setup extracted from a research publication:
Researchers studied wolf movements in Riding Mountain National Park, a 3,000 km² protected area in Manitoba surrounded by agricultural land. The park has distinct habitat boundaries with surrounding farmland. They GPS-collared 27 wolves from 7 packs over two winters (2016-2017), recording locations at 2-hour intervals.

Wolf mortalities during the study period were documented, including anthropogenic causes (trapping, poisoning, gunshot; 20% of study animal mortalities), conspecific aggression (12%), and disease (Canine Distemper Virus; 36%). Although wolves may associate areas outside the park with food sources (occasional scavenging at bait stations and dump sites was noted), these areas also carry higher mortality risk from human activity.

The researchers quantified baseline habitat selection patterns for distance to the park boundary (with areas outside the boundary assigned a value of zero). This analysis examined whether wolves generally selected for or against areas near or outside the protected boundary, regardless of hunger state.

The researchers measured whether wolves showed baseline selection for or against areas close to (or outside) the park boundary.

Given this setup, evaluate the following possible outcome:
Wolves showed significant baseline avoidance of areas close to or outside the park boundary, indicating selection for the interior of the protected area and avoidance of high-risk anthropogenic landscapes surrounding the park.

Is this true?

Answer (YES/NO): NO